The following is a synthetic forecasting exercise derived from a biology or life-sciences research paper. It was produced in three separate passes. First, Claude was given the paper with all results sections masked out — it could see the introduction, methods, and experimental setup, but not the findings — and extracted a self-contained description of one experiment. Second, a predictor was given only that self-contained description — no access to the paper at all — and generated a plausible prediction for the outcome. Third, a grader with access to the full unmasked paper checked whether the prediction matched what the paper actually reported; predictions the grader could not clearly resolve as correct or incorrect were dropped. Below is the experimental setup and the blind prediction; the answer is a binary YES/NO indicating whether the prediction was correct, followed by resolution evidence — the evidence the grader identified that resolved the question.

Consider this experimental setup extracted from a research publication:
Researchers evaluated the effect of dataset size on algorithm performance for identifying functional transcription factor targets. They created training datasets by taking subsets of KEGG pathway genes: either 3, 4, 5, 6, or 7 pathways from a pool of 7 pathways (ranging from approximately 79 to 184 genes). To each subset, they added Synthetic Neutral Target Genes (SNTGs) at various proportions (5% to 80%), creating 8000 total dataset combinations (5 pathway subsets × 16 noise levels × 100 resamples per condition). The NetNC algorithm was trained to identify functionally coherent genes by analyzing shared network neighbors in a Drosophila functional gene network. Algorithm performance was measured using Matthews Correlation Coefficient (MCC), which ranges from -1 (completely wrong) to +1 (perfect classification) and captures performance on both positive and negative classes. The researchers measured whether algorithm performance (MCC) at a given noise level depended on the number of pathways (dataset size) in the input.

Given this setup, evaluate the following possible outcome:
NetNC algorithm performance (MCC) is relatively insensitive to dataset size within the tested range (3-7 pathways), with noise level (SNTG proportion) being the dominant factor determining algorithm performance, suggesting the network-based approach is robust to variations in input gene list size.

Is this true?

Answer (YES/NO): NO